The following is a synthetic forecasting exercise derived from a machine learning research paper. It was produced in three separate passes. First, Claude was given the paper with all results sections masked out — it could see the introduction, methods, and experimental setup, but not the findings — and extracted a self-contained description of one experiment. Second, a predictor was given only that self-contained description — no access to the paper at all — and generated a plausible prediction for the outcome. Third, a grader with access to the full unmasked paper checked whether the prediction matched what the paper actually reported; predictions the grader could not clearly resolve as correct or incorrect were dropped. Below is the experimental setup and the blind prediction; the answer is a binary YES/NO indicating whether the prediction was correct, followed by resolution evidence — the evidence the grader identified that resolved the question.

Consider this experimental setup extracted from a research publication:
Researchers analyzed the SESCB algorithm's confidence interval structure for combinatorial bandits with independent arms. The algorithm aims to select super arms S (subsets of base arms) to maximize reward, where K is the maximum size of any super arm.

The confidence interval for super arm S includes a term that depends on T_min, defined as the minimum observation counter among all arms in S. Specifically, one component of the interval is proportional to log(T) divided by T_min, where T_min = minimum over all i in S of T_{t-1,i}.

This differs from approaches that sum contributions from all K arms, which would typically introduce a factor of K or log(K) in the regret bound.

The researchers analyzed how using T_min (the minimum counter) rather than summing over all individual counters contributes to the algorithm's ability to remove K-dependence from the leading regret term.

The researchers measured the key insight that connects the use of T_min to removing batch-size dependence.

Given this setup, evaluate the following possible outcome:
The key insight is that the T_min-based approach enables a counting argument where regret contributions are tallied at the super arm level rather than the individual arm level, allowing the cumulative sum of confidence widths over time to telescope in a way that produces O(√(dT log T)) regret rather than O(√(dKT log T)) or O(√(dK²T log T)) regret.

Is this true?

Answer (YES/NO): NO